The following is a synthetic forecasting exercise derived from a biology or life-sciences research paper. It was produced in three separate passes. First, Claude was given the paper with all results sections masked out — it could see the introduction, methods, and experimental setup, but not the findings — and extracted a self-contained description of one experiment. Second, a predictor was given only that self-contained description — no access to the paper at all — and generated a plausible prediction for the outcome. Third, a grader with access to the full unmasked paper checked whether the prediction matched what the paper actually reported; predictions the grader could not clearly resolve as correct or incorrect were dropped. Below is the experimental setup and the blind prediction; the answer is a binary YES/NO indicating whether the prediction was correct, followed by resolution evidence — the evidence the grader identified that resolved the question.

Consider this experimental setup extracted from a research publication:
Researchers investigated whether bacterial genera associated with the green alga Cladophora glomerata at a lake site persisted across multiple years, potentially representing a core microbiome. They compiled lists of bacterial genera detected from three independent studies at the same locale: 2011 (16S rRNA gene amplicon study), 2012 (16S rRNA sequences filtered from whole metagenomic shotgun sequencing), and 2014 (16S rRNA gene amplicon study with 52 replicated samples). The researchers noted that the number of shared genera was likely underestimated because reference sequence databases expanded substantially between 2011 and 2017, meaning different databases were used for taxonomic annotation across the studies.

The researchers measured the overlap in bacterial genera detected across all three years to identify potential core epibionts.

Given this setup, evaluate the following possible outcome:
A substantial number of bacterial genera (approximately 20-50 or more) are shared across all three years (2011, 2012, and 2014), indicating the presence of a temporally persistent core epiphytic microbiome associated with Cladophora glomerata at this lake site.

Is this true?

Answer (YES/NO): YES